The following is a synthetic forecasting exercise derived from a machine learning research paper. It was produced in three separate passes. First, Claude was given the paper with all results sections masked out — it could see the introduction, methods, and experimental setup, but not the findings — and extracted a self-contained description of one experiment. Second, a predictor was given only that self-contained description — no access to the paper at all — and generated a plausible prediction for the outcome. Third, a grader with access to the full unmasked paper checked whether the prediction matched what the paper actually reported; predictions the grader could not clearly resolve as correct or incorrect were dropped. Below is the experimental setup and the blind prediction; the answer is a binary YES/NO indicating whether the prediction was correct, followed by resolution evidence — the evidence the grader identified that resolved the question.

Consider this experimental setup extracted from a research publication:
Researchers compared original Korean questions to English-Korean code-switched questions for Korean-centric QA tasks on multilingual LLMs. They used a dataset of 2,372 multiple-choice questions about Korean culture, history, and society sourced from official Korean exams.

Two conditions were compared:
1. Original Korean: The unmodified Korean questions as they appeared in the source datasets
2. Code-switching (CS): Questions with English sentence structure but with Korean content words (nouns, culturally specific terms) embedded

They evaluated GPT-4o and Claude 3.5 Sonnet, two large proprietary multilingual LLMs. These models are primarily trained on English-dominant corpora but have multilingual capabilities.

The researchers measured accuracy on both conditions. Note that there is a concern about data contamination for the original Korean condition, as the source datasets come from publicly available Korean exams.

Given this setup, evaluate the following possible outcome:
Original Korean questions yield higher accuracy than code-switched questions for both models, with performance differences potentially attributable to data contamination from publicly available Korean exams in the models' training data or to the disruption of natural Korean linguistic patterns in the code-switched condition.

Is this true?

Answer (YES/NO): YES